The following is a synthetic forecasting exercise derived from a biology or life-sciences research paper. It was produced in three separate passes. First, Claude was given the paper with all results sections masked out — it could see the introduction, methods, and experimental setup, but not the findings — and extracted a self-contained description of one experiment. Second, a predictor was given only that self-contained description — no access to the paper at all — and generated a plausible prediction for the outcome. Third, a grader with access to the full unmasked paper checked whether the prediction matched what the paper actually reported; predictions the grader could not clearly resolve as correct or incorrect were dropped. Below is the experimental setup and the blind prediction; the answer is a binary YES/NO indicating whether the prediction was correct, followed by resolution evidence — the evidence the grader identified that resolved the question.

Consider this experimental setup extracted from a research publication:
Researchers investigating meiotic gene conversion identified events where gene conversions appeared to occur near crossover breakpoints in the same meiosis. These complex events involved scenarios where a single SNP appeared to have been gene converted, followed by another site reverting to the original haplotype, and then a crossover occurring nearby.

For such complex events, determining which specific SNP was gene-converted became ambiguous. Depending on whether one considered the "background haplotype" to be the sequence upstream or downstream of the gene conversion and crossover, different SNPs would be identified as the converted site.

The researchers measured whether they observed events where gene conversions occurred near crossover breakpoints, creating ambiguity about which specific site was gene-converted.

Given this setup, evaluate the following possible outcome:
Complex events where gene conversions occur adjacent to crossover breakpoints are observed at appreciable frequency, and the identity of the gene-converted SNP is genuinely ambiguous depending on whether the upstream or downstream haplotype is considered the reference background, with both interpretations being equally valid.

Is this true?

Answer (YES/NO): YES